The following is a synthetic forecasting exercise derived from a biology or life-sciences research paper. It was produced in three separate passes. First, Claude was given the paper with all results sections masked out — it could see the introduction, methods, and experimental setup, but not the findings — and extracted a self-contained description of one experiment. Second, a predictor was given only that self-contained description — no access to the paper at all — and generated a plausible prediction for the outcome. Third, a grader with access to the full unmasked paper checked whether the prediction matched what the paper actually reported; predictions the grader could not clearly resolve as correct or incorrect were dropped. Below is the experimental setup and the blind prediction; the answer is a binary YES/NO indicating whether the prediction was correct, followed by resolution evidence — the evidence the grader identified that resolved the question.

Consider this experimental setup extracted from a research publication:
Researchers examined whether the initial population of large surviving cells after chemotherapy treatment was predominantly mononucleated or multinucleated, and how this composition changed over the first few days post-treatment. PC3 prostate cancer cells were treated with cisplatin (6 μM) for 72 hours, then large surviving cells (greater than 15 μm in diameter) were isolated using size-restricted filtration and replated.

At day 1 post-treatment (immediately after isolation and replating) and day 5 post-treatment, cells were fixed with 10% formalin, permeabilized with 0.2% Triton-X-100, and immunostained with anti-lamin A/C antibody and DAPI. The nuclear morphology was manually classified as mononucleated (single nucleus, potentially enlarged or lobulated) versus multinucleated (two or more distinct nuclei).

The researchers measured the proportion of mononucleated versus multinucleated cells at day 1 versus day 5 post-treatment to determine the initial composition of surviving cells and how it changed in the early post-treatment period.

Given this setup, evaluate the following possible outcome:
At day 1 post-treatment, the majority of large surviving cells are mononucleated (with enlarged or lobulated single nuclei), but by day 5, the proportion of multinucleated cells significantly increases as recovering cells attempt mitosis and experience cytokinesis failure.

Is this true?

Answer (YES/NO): NO